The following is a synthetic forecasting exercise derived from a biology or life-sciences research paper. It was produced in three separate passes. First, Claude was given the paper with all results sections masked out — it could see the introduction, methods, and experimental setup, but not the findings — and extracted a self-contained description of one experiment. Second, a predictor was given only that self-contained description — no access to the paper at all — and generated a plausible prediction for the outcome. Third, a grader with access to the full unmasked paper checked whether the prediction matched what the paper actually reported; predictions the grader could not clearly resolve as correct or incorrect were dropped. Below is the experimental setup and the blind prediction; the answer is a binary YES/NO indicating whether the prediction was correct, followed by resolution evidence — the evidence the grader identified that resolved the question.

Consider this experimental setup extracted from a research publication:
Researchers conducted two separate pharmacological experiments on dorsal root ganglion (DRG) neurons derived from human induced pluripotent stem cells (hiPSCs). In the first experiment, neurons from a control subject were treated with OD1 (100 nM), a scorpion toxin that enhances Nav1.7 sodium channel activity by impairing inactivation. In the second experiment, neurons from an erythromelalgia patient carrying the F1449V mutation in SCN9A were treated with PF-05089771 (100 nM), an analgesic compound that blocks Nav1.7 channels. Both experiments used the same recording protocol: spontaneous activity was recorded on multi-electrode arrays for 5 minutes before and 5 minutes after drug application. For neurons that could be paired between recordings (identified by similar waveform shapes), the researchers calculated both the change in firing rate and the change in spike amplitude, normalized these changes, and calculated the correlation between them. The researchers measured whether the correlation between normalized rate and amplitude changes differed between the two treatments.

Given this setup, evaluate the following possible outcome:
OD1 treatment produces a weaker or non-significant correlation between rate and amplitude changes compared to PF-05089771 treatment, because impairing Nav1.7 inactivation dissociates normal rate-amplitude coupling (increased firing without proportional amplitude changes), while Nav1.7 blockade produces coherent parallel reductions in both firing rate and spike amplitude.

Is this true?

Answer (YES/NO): NO